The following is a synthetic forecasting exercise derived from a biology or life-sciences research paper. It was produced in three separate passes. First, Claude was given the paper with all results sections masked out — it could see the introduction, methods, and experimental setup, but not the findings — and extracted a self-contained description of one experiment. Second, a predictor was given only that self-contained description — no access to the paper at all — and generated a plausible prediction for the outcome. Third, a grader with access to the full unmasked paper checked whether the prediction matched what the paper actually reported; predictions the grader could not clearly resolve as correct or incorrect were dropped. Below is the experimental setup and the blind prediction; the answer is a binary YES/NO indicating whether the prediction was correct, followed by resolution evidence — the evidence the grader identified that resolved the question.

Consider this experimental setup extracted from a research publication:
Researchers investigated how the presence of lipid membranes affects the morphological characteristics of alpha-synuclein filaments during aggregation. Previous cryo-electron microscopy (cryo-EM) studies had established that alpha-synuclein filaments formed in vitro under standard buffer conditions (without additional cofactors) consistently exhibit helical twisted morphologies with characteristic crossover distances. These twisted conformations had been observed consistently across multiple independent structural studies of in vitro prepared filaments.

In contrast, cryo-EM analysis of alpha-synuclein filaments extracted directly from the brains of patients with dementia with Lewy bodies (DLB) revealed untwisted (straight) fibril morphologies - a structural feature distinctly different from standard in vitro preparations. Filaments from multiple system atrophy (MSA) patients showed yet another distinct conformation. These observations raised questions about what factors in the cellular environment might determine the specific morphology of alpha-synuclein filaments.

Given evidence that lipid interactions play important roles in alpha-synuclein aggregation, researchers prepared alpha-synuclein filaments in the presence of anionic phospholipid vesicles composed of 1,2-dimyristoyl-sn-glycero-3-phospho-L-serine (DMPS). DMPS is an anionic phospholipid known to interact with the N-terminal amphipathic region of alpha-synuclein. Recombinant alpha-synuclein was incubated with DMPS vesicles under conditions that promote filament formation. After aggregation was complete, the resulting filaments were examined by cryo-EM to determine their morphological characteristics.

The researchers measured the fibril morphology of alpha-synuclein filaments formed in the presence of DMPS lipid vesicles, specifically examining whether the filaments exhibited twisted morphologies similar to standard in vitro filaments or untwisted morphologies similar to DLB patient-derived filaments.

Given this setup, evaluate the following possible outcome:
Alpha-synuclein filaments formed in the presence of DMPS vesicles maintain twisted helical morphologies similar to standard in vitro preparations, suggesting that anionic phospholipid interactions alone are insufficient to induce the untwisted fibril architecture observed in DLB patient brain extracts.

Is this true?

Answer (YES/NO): NO